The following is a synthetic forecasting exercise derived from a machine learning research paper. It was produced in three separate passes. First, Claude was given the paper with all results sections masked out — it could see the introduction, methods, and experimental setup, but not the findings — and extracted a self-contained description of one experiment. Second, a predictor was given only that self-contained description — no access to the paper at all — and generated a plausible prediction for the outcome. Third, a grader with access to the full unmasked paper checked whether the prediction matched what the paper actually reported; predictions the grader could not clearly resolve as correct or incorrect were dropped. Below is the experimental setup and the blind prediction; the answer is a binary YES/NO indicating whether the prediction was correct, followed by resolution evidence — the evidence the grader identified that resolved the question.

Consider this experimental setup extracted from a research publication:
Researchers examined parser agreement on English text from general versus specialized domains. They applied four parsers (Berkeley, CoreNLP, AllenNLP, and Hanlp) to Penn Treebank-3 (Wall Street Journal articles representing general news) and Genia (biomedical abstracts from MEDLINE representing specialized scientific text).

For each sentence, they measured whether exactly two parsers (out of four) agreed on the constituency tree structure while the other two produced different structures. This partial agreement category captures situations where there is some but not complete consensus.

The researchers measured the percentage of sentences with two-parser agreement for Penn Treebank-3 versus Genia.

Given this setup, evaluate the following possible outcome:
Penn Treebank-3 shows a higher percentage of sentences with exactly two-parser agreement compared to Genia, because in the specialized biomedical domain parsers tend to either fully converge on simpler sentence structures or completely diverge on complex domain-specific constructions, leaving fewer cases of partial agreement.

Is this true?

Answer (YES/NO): YES